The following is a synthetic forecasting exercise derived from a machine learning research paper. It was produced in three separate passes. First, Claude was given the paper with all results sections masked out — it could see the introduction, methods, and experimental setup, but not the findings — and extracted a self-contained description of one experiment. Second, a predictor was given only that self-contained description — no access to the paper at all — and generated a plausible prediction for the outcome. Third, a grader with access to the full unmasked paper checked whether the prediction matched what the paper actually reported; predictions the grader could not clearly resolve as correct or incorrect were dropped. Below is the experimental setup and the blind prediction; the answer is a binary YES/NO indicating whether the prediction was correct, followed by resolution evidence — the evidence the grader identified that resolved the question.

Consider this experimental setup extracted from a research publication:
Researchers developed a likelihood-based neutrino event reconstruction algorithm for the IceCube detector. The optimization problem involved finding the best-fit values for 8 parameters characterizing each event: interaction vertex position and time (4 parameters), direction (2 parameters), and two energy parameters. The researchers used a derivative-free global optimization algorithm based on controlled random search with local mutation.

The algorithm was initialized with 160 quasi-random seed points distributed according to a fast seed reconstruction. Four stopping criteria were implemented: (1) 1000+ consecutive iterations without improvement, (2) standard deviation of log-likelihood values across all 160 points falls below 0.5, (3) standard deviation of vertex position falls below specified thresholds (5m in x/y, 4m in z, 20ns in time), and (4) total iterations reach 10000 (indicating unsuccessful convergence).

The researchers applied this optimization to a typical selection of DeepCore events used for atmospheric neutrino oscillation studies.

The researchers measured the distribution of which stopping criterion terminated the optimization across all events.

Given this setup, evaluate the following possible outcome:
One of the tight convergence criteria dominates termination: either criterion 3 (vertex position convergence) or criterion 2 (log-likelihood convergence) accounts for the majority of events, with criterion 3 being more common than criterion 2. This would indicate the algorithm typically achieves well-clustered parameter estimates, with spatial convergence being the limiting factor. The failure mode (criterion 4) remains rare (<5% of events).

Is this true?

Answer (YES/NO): NO